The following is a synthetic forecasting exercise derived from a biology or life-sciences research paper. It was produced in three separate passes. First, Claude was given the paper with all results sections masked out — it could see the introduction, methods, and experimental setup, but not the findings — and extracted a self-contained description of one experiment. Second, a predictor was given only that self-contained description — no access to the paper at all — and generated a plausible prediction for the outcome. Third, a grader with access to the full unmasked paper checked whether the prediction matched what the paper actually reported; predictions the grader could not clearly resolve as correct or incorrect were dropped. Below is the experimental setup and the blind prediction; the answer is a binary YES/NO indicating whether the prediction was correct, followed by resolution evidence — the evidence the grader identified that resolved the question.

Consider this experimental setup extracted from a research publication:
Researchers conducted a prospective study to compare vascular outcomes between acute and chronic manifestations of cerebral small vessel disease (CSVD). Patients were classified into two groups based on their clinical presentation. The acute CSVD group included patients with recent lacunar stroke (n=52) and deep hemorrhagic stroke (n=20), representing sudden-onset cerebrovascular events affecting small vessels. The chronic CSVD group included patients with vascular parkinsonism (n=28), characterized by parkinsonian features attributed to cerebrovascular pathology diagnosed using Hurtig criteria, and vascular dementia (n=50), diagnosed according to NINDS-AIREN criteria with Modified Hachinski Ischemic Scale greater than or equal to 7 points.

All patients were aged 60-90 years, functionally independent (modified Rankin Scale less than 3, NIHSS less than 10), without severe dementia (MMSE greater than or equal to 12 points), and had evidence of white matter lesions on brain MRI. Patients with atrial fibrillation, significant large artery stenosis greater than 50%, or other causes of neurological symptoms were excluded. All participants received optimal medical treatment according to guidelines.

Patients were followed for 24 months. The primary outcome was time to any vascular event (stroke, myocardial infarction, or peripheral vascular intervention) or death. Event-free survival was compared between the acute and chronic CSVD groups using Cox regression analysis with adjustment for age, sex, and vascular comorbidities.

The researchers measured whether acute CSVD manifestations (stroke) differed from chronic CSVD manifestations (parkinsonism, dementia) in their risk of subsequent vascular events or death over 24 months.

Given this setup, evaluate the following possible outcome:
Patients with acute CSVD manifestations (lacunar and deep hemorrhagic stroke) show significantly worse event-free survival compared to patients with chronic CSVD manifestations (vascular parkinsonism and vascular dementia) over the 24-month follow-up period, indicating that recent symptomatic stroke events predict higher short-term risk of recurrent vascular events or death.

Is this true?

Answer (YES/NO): NO